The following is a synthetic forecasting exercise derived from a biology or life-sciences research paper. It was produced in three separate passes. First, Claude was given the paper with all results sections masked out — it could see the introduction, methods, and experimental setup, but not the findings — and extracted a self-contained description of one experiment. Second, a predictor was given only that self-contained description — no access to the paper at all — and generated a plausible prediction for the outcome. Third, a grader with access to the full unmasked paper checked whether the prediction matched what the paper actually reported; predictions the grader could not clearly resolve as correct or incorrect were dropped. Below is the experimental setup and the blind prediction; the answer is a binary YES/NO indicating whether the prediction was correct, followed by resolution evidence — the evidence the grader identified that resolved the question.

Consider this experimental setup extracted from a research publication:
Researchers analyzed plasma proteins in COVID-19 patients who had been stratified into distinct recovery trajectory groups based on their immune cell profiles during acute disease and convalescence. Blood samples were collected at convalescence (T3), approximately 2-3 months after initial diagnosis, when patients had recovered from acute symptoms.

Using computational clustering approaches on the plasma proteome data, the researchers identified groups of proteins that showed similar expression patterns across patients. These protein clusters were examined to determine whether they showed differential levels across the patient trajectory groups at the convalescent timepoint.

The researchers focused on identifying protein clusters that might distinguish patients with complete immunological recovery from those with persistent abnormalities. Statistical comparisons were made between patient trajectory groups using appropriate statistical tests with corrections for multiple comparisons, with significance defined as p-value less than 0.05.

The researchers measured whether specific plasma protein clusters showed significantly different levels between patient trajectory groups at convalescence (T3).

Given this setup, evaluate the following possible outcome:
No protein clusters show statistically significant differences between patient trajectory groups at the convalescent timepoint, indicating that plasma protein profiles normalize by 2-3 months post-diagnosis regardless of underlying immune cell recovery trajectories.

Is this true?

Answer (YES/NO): NO